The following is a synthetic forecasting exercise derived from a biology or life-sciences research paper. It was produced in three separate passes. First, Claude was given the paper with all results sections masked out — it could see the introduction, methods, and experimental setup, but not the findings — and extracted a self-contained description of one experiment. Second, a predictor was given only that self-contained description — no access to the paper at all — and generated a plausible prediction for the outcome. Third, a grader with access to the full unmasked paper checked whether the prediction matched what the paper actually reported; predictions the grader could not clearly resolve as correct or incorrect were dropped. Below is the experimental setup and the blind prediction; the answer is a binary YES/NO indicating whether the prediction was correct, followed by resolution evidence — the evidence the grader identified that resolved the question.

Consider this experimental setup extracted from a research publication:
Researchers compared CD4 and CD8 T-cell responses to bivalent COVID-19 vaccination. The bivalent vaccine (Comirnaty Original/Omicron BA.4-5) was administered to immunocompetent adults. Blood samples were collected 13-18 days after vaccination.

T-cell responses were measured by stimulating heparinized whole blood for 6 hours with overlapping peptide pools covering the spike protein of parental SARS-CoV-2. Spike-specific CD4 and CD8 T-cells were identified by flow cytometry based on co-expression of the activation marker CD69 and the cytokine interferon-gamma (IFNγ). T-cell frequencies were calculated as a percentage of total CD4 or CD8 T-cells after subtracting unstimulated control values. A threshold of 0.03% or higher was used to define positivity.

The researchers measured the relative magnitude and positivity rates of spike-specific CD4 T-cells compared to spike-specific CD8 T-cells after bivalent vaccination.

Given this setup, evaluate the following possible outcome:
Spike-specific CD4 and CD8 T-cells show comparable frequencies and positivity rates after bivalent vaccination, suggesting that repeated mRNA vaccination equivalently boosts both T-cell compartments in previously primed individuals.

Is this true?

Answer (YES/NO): NO